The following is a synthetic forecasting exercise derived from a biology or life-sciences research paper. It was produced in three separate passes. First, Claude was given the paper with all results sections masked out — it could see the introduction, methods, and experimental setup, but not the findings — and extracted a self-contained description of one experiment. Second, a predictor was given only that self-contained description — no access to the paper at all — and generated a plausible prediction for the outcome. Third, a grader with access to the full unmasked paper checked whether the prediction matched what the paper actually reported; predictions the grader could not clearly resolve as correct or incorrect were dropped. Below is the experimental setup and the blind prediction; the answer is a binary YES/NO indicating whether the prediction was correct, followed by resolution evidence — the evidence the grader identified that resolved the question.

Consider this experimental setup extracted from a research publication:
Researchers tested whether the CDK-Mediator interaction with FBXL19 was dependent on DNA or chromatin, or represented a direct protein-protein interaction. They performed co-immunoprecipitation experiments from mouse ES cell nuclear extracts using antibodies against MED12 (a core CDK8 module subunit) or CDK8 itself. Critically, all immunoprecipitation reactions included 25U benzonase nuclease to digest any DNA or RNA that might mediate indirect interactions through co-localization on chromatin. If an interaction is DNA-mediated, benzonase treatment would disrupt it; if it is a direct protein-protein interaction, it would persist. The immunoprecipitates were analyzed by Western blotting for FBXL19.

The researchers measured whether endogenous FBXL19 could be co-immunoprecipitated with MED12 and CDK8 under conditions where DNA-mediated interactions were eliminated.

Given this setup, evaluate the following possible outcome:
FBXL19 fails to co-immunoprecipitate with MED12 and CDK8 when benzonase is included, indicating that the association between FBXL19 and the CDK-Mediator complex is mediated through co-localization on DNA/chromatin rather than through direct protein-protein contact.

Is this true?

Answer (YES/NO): NO